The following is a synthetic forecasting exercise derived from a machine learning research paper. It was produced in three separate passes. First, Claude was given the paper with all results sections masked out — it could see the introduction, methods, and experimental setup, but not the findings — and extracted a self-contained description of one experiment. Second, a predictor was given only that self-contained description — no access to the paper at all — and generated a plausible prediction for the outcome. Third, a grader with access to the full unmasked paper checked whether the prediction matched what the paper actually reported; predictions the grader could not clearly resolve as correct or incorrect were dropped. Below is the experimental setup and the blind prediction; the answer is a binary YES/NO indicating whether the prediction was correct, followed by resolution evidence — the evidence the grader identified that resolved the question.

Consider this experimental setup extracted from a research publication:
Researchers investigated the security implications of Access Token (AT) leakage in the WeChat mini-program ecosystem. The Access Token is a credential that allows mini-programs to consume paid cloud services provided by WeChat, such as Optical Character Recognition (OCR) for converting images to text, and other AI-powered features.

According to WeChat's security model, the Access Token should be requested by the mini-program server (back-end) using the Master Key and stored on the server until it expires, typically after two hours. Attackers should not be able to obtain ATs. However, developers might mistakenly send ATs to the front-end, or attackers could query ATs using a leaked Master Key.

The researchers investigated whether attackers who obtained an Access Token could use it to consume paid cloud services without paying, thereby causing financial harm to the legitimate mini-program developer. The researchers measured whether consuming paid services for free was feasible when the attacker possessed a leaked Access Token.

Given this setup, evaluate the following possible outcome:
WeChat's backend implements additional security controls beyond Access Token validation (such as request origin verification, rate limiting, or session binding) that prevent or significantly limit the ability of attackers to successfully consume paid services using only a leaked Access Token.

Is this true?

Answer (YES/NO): NO